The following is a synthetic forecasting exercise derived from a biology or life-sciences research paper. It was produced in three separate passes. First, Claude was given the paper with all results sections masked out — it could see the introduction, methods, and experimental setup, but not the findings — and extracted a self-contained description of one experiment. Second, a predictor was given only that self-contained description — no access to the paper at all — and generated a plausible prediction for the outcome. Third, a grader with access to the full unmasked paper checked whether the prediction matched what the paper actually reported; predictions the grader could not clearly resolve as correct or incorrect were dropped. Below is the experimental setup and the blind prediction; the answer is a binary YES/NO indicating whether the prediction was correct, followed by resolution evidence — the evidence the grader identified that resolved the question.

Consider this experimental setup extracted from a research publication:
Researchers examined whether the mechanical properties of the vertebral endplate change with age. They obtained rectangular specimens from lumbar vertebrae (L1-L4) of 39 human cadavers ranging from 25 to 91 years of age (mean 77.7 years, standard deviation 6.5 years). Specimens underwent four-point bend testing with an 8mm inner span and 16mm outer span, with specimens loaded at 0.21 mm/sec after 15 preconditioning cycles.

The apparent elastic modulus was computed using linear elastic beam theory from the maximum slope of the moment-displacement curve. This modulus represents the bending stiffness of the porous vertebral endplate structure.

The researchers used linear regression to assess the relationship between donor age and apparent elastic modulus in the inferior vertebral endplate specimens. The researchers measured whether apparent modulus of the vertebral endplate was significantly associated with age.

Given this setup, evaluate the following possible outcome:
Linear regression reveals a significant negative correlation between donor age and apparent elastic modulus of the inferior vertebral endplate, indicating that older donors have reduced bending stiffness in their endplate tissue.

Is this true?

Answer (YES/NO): NO